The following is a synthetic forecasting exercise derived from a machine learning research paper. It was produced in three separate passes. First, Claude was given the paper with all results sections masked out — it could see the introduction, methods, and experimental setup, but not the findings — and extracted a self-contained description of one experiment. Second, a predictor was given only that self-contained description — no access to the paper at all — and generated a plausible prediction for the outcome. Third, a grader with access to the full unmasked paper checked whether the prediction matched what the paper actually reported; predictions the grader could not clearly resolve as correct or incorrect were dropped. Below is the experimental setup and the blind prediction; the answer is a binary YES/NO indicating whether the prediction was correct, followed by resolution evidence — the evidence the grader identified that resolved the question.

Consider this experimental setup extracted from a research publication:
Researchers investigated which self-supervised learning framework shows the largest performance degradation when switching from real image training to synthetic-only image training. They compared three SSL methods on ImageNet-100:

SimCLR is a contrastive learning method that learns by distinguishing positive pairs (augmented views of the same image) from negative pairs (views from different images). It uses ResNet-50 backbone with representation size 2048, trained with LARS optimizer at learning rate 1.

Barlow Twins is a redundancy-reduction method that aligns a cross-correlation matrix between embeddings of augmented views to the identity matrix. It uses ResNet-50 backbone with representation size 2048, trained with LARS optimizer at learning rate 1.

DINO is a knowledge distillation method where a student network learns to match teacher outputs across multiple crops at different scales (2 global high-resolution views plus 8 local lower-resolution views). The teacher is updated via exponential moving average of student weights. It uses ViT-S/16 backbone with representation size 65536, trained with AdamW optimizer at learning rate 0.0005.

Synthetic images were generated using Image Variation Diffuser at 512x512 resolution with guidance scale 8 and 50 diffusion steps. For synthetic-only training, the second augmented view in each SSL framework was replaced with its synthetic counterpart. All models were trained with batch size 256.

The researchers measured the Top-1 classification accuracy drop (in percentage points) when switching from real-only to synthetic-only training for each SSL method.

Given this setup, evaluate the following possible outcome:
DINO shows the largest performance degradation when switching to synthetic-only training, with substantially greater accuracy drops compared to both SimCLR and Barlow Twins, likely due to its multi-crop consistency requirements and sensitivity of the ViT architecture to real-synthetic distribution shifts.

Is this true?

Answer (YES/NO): NO